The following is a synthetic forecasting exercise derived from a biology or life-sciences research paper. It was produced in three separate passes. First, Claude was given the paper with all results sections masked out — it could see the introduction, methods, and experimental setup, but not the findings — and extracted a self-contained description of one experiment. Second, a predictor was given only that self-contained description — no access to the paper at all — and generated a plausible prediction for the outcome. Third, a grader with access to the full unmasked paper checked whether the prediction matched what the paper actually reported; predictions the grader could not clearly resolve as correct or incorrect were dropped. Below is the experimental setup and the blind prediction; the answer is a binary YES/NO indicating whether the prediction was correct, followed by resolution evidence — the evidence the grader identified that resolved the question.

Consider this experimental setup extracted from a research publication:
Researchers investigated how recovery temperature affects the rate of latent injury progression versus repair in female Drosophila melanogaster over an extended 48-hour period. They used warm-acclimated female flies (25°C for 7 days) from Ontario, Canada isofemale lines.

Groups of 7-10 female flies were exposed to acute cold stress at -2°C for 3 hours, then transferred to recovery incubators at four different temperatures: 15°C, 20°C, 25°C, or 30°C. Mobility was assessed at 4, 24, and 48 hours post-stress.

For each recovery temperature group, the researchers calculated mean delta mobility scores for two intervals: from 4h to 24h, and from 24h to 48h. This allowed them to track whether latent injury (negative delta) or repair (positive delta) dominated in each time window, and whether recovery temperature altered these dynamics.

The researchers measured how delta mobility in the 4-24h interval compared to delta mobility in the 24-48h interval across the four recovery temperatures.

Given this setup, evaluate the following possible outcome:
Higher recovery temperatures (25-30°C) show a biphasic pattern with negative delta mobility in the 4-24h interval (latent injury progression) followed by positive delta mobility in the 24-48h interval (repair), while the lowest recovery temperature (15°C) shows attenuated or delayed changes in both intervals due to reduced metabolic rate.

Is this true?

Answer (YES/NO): NO